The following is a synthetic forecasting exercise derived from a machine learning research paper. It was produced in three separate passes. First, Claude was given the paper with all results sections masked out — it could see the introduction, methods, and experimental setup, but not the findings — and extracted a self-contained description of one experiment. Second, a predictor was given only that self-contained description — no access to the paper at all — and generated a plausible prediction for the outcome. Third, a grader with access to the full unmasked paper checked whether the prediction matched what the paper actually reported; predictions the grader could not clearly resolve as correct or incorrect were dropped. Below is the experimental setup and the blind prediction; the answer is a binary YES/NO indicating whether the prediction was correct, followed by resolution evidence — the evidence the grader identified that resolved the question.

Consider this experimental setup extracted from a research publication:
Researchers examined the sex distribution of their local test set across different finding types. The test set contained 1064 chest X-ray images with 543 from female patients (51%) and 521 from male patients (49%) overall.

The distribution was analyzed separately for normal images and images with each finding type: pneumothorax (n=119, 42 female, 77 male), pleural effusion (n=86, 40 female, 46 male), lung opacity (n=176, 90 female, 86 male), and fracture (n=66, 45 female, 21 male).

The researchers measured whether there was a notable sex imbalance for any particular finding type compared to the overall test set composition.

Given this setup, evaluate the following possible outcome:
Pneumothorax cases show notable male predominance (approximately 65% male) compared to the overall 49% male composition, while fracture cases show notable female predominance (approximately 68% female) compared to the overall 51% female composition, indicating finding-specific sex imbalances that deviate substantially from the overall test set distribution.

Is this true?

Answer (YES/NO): YES